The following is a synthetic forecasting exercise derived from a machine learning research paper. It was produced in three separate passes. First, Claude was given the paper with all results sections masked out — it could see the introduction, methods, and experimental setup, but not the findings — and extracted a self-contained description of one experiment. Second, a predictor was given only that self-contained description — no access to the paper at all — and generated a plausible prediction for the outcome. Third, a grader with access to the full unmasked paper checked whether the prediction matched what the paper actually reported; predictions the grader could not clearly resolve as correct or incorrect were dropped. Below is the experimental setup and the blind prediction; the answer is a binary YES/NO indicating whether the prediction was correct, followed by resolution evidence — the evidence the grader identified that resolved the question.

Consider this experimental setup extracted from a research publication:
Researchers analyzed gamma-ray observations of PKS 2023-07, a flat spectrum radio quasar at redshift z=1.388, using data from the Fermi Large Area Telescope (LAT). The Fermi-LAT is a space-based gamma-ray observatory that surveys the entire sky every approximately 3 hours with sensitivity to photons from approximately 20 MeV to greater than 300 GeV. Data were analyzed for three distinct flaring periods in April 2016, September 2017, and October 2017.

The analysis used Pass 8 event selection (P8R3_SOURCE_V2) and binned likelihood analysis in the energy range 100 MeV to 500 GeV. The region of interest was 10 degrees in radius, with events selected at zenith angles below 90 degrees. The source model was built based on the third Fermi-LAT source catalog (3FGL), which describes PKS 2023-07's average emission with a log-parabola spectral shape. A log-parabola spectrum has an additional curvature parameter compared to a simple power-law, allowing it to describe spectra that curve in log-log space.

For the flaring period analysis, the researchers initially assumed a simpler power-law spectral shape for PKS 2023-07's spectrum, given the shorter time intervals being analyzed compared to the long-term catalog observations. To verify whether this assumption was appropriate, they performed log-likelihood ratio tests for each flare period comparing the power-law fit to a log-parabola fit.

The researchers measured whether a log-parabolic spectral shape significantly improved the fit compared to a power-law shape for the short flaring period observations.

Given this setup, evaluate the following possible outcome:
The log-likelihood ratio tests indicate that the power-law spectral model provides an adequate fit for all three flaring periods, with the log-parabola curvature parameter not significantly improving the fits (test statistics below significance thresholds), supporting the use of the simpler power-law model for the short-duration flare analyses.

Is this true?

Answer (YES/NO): YES